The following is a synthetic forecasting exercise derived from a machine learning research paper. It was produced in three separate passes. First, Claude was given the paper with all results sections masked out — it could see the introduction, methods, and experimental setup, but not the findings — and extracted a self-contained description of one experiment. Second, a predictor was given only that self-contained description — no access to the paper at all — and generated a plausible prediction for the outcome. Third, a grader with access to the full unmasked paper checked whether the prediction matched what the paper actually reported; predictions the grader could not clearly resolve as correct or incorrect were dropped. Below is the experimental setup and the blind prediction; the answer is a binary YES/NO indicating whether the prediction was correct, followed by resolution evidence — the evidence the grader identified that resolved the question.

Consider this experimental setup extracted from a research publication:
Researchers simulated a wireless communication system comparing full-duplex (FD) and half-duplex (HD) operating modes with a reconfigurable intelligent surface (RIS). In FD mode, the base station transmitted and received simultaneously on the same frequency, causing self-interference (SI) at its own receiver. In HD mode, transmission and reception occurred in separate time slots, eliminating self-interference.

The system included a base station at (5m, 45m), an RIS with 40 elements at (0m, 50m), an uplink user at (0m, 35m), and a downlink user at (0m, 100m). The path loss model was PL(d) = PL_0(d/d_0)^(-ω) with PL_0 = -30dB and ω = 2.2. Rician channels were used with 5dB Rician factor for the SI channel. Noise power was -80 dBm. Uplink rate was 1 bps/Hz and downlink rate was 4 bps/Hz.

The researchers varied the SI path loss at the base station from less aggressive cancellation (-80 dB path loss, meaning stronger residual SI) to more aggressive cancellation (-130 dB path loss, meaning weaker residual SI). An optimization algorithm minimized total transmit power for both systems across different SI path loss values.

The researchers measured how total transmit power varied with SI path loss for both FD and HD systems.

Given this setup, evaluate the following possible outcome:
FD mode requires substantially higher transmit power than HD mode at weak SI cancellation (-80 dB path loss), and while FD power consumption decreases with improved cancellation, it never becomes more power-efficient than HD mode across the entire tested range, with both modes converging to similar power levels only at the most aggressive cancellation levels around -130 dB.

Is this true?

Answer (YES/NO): NO